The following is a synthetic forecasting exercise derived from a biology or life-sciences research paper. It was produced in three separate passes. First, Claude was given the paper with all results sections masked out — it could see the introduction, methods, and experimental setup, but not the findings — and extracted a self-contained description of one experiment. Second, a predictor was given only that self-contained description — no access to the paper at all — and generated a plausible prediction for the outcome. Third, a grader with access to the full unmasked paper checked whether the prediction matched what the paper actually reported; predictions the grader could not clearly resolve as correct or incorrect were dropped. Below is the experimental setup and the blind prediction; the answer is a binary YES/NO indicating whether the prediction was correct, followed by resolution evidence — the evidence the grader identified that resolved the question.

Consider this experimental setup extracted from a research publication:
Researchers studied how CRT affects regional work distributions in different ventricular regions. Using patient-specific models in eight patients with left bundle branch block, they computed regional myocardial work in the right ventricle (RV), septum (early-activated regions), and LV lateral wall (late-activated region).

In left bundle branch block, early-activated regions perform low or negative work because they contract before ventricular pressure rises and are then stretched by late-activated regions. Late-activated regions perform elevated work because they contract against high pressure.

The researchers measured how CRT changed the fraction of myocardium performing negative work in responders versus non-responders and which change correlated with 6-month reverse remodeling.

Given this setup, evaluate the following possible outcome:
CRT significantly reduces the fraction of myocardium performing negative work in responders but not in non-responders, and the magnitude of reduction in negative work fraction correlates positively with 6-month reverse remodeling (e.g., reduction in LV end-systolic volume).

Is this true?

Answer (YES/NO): YES